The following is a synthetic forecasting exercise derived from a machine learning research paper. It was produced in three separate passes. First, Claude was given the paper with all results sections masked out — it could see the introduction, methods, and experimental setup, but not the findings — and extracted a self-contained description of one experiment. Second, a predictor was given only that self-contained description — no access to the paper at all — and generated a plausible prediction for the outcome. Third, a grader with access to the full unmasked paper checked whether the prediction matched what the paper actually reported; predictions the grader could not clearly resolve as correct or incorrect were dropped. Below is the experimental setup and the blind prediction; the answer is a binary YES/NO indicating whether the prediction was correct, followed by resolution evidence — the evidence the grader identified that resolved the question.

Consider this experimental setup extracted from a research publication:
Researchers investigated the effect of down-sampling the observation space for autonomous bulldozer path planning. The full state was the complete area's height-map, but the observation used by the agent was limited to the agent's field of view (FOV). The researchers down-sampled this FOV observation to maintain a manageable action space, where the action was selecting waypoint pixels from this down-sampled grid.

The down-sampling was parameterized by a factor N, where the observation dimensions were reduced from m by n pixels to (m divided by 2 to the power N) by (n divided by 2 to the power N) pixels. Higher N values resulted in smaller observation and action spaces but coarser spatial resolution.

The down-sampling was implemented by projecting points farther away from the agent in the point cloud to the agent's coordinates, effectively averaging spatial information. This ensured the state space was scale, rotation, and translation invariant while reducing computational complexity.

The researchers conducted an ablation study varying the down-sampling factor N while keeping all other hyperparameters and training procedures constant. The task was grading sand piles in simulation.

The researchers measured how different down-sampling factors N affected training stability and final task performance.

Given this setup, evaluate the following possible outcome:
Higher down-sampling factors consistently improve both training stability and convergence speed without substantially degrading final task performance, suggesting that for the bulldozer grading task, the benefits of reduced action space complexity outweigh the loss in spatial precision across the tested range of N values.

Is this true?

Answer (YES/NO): NO